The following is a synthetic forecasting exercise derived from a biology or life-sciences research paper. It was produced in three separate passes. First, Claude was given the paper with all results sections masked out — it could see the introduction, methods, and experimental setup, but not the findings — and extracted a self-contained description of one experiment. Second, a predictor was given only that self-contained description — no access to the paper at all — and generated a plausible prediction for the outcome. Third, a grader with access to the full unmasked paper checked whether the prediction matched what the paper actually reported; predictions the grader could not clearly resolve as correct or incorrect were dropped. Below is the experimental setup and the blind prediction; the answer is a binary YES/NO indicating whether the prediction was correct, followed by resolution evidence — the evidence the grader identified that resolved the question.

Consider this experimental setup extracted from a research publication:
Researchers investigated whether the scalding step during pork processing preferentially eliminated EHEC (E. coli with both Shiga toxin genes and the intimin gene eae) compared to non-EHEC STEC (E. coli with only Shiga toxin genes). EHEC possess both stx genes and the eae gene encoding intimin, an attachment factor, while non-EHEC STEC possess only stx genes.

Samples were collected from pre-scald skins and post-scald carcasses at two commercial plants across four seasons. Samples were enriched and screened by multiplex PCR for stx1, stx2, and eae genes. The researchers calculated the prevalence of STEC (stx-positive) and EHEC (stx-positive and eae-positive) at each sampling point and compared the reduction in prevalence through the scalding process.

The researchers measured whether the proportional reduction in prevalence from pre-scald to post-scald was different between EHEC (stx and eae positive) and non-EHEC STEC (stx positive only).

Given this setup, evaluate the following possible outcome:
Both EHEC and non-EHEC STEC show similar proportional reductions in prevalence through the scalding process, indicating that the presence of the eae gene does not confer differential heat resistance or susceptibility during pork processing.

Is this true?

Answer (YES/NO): NO